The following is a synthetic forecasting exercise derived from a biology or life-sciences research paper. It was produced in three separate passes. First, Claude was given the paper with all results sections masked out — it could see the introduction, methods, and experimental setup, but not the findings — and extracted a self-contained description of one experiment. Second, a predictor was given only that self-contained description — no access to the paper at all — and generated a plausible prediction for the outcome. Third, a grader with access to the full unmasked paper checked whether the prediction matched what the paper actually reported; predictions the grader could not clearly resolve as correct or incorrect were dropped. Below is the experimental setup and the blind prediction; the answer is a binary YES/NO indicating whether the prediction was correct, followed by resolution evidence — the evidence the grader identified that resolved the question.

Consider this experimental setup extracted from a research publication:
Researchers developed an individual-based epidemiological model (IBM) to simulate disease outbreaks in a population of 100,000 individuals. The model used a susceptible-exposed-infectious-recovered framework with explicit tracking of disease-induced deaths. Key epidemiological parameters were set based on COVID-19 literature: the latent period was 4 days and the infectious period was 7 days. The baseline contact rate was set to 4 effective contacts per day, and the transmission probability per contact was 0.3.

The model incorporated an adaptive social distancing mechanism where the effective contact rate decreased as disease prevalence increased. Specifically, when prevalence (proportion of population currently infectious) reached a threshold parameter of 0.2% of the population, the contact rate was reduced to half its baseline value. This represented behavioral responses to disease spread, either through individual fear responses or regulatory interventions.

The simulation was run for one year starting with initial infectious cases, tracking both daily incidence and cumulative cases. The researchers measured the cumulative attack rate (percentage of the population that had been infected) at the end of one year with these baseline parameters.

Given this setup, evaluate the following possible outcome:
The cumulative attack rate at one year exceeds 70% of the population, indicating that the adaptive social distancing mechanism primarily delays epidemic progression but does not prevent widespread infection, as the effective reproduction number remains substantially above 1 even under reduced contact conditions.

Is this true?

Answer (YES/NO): NO